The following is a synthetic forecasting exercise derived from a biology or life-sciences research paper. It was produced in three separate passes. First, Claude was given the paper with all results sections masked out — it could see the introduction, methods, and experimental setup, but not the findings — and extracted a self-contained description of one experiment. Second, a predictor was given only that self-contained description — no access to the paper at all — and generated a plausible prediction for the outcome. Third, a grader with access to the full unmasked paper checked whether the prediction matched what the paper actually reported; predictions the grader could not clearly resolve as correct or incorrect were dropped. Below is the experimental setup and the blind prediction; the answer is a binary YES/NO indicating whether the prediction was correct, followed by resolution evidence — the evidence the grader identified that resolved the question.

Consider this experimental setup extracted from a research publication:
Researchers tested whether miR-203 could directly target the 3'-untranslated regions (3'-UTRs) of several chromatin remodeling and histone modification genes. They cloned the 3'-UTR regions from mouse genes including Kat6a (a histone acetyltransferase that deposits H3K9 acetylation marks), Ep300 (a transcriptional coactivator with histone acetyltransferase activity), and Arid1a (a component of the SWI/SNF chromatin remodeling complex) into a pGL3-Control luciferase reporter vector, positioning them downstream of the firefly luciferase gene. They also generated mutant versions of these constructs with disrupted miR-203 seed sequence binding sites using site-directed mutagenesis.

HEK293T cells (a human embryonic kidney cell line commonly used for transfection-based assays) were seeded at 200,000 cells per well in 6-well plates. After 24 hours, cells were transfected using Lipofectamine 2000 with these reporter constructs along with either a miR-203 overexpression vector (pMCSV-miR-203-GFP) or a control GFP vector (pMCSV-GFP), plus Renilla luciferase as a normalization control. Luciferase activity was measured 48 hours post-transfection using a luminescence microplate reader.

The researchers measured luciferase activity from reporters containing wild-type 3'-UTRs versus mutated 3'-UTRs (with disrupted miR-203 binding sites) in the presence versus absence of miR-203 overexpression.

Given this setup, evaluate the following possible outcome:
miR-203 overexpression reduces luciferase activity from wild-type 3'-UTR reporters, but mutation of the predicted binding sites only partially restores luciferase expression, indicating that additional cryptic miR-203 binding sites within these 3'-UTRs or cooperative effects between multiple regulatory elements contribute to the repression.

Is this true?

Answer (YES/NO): NO